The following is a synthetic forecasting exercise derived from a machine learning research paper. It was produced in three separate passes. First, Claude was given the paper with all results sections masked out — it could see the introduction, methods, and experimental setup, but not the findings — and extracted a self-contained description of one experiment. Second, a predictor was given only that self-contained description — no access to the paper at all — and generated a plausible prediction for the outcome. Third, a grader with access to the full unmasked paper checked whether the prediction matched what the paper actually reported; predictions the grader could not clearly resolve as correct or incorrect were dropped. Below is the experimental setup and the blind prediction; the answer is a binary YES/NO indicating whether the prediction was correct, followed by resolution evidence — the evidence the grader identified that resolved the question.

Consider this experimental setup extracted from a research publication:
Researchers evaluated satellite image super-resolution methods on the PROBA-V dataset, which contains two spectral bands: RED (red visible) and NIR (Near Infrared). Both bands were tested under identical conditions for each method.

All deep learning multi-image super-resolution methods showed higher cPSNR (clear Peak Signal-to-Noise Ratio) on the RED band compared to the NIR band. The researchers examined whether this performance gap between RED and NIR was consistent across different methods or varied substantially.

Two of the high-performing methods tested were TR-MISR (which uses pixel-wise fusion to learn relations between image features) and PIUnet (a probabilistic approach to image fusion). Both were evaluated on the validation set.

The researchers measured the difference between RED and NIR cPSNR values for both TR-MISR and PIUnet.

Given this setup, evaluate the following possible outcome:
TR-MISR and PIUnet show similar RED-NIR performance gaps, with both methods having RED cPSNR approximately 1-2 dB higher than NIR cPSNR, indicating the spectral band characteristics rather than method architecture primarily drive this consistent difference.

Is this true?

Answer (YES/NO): NO